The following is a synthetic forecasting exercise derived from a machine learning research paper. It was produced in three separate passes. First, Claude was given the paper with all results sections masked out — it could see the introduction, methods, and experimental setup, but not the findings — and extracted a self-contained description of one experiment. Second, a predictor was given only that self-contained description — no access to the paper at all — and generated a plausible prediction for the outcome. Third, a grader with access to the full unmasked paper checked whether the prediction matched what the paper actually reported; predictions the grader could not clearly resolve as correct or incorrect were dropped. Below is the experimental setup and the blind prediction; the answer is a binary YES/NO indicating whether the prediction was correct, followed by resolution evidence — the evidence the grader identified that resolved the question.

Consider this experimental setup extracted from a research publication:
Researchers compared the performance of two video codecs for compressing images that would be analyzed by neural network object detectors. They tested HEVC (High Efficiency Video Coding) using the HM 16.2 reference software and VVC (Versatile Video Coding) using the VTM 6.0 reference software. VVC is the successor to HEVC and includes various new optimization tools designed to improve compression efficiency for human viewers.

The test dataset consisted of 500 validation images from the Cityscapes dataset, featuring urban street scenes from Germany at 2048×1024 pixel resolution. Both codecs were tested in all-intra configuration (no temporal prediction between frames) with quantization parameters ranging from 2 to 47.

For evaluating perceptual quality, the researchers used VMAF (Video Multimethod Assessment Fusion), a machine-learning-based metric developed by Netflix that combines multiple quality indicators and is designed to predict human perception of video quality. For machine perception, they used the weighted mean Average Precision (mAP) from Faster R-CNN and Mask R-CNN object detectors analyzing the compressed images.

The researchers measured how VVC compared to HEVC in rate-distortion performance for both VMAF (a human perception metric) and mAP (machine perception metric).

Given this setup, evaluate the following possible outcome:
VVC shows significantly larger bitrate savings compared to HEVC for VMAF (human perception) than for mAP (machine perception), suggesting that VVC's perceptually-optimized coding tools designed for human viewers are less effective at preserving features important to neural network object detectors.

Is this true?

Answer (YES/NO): YES